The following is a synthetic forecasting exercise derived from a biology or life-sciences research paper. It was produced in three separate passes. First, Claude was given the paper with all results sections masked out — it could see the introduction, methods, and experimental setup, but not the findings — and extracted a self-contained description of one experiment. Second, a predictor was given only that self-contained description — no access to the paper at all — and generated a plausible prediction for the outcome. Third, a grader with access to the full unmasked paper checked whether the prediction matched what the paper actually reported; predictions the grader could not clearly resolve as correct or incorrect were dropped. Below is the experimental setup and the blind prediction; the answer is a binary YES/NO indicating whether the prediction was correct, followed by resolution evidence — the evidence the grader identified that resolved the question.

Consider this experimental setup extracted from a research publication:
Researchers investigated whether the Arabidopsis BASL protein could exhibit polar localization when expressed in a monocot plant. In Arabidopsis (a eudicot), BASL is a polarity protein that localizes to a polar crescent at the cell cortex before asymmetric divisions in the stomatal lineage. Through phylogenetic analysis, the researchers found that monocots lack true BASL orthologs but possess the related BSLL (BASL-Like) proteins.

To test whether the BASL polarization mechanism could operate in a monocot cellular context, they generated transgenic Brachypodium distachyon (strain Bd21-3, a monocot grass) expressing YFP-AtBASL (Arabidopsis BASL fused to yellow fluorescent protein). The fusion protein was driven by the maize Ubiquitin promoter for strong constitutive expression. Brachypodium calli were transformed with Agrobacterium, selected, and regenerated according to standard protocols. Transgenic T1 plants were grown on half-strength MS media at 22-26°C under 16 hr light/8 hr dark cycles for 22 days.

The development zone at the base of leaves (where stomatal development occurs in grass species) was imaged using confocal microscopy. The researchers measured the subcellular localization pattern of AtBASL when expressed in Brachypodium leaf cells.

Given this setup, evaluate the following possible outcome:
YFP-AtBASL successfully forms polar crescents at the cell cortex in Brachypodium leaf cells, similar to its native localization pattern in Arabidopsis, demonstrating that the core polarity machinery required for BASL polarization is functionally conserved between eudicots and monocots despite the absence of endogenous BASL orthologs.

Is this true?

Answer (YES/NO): YES